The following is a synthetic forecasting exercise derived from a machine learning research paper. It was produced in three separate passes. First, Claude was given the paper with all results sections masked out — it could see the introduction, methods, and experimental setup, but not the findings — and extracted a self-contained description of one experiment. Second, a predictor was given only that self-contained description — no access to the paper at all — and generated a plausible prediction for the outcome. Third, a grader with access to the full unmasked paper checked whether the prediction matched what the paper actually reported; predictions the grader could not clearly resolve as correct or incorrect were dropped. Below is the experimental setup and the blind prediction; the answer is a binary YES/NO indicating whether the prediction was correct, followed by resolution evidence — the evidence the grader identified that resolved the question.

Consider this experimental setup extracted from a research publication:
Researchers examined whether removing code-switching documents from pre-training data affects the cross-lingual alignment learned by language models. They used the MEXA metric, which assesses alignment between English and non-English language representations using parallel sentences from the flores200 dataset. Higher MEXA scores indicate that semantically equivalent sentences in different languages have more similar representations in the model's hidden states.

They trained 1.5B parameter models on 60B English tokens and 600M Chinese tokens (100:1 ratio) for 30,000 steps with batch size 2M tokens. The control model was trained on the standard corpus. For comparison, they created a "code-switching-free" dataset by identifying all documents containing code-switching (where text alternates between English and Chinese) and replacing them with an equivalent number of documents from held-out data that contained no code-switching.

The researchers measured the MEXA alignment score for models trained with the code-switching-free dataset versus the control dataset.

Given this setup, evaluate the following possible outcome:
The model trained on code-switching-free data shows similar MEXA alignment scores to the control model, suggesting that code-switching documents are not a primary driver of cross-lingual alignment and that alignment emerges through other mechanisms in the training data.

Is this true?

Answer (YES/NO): NO